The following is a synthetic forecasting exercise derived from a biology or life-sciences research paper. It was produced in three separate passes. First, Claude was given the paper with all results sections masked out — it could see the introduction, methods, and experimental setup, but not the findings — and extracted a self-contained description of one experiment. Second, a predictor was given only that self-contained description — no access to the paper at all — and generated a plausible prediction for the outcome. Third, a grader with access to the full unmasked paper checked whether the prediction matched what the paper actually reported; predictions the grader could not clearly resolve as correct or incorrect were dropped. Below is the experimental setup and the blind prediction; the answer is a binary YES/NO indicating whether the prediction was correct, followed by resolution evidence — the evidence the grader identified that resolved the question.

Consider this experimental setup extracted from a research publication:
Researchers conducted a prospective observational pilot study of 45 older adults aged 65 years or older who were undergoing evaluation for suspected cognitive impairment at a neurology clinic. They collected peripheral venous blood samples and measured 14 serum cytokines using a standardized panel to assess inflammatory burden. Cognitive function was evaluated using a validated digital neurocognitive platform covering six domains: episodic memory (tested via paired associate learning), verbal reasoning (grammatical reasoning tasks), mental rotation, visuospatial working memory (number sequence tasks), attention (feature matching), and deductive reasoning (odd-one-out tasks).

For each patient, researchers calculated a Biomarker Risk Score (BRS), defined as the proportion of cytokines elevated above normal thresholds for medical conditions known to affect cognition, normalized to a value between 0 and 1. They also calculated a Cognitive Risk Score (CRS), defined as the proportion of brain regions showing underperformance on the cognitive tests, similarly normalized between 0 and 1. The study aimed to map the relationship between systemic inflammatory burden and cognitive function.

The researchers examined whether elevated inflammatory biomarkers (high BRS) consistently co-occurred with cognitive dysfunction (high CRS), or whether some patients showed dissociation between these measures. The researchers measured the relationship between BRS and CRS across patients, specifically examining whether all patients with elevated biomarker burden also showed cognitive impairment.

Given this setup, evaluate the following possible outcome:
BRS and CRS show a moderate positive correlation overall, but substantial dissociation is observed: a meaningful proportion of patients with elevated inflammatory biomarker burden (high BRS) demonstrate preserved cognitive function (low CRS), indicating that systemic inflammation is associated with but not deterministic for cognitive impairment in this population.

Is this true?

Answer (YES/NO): NO